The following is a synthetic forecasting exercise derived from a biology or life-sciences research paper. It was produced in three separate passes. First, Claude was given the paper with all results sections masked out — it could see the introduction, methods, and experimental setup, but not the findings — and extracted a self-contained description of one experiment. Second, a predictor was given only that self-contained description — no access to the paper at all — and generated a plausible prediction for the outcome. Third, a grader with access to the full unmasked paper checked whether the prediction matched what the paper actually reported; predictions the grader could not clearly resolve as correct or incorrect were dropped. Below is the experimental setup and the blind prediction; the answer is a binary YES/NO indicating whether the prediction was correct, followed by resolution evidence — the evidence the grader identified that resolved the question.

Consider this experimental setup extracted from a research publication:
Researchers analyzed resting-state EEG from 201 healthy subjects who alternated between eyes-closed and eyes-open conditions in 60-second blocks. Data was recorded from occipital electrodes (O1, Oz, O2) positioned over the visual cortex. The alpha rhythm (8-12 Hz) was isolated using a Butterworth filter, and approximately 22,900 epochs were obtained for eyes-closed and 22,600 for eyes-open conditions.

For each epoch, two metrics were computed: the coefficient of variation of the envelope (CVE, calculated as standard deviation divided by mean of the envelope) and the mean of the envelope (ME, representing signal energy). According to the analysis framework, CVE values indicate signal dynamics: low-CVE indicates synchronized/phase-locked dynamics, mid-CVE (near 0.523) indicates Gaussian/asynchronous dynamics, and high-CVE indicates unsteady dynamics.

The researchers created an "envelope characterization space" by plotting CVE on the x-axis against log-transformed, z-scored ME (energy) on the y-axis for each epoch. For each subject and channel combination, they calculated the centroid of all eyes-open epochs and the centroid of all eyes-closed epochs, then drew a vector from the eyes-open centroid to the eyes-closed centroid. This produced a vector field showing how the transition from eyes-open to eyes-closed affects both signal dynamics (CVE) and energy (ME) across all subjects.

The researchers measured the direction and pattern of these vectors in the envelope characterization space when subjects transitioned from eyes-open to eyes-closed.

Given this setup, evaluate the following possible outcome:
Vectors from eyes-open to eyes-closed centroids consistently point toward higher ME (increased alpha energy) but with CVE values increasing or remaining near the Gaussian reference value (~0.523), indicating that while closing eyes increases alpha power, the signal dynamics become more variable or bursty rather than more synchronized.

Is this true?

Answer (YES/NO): NO